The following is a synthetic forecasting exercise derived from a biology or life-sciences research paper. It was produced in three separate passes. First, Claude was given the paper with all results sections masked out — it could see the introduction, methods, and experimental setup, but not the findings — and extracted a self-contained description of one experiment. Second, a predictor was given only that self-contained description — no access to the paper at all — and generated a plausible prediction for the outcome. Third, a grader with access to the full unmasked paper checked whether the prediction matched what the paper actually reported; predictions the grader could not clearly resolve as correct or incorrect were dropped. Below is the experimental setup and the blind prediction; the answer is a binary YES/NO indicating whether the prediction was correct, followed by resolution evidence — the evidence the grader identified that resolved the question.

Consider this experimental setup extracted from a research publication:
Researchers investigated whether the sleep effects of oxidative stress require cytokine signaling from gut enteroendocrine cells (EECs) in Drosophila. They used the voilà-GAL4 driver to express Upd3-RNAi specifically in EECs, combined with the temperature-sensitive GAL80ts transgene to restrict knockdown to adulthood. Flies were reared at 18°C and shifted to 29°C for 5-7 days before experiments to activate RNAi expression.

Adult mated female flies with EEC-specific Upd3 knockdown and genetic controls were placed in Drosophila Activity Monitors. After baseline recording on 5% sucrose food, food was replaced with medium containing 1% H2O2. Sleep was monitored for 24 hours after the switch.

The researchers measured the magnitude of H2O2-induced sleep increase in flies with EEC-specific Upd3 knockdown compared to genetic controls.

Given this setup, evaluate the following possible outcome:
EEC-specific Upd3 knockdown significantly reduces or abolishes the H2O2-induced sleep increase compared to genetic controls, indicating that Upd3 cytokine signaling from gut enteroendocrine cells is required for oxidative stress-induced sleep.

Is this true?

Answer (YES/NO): YES